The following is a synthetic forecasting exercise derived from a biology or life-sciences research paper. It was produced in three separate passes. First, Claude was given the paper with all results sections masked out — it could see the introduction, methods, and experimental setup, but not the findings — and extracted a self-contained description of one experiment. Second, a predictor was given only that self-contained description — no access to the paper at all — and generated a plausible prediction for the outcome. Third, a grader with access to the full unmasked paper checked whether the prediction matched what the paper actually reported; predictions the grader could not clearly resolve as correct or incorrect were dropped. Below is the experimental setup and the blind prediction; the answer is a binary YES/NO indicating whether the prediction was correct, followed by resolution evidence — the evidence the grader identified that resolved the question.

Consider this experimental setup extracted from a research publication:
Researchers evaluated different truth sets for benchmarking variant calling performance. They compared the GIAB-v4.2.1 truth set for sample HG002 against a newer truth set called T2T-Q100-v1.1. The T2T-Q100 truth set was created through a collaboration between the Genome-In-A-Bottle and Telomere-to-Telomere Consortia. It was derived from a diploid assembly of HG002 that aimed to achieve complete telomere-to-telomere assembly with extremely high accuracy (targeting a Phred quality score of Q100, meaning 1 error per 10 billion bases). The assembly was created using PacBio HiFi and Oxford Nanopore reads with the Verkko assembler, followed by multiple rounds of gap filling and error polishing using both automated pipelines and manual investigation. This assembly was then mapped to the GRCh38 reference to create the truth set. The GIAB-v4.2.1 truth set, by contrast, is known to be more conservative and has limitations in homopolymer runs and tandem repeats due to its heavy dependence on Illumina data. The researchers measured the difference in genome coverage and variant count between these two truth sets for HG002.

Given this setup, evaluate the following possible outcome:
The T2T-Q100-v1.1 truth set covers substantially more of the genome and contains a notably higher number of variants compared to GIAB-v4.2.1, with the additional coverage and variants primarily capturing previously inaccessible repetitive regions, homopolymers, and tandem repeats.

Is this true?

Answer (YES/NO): NO